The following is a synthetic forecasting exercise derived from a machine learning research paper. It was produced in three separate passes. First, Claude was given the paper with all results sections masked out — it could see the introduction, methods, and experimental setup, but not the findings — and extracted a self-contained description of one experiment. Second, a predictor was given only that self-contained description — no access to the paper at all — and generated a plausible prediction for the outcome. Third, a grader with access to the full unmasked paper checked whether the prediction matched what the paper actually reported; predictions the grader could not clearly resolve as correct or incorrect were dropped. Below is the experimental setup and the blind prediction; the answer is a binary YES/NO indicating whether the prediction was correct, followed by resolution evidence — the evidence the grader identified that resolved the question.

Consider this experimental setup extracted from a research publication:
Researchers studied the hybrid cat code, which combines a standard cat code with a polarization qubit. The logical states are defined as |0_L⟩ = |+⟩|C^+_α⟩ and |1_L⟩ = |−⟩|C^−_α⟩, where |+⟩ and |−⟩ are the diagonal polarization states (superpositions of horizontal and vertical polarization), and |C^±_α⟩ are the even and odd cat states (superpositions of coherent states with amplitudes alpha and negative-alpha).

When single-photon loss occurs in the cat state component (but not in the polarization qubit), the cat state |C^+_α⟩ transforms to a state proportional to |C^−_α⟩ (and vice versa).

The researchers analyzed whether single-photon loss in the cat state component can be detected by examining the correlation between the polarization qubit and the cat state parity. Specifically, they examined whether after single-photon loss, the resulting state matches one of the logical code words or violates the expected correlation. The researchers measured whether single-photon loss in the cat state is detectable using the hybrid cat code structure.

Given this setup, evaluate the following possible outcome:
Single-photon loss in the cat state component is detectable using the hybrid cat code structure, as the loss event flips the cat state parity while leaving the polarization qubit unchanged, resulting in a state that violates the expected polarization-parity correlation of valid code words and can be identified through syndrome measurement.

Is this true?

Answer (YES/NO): YES